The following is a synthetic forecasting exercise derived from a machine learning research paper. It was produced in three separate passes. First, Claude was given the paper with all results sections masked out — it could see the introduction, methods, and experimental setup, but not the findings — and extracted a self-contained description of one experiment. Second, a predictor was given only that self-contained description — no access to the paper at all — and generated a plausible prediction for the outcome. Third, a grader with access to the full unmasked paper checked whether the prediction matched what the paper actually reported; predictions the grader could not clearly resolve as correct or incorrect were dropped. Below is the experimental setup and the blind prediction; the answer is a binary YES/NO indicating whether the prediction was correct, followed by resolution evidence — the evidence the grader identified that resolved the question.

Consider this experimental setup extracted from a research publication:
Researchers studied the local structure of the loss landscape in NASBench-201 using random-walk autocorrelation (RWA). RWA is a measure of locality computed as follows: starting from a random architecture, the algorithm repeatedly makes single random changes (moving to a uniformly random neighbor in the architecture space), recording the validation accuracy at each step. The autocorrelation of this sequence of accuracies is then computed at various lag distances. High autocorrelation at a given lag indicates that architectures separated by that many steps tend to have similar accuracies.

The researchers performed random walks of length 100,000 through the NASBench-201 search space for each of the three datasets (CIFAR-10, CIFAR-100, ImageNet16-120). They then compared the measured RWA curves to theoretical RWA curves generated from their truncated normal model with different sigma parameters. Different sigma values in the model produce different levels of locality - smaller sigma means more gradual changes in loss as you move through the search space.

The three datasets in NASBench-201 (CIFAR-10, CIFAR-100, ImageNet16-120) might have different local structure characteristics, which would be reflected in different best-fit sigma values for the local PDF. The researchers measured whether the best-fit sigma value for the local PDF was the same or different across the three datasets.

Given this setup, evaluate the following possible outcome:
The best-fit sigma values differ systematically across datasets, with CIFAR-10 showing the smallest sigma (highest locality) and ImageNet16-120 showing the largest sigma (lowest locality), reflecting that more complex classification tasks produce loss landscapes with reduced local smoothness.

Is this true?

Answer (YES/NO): NO